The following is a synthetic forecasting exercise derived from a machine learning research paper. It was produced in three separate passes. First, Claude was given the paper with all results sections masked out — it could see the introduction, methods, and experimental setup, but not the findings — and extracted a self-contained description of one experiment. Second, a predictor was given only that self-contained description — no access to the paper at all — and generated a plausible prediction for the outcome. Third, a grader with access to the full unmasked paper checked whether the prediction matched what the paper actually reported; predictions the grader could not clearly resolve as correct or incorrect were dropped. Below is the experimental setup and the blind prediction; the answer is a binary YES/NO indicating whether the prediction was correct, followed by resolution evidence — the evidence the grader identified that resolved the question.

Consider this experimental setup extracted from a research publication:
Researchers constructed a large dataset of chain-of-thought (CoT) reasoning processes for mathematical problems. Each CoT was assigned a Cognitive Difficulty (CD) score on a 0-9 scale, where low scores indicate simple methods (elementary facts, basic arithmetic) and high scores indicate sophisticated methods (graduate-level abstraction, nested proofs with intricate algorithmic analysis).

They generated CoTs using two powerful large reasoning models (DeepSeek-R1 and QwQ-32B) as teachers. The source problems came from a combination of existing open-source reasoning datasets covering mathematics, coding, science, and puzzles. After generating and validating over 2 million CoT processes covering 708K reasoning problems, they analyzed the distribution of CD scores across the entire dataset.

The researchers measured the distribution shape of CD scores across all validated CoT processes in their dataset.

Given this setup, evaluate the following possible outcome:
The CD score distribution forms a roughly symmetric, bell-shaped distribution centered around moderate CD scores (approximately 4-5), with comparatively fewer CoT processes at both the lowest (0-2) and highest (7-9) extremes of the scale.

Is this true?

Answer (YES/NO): YES